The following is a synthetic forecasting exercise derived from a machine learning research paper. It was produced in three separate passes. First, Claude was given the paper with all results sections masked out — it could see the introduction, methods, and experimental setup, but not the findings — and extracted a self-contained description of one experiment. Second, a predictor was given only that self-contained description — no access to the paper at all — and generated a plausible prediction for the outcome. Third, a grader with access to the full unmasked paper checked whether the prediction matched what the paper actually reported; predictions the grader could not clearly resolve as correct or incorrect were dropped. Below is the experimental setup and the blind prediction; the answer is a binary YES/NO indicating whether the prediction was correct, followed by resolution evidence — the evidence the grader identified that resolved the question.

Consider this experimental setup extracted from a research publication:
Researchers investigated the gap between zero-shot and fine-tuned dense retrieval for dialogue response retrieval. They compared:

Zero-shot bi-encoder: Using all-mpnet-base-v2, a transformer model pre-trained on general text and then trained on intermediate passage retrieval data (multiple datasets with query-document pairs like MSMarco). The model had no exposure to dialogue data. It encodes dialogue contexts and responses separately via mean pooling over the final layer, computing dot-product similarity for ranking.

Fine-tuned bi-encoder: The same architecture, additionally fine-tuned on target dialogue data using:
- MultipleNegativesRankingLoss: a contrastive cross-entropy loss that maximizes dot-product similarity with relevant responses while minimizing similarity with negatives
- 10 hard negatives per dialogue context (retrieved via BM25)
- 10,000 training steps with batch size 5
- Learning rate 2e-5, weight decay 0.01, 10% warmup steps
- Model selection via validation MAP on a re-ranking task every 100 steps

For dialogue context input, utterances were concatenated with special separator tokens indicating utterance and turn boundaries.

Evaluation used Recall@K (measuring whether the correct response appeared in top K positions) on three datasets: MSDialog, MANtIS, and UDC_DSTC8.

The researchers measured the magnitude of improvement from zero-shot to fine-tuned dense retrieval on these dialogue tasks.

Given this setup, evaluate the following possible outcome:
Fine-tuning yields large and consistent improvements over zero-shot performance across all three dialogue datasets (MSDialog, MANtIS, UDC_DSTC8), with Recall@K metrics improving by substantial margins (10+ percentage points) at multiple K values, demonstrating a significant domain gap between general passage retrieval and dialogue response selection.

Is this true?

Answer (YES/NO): NO